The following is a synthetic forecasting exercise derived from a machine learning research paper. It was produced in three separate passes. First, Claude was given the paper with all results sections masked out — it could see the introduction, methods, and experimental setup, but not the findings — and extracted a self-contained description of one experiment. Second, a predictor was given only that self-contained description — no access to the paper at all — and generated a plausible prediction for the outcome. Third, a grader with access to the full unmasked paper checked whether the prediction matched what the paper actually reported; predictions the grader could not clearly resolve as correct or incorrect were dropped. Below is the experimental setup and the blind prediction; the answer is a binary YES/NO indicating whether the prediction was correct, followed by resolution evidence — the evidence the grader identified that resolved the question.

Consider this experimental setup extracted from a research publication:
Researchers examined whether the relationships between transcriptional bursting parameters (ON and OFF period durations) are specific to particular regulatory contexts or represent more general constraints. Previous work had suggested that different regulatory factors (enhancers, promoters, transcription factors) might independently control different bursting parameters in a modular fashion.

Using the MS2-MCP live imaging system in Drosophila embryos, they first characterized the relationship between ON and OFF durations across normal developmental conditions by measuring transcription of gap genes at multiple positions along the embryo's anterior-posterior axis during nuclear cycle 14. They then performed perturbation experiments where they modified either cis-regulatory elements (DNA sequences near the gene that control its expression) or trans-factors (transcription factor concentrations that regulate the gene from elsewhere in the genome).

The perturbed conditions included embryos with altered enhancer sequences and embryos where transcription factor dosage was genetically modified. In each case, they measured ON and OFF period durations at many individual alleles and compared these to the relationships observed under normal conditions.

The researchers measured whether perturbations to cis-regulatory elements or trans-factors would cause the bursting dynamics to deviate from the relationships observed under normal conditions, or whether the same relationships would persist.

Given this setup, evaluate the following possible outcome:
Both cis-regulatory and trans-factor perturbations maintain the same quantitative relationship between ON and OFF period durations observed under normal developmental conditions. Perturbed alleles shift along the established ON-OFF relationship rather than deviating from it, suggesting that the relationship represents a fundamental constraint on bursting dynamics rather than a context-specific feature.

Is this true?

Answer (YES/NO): YES